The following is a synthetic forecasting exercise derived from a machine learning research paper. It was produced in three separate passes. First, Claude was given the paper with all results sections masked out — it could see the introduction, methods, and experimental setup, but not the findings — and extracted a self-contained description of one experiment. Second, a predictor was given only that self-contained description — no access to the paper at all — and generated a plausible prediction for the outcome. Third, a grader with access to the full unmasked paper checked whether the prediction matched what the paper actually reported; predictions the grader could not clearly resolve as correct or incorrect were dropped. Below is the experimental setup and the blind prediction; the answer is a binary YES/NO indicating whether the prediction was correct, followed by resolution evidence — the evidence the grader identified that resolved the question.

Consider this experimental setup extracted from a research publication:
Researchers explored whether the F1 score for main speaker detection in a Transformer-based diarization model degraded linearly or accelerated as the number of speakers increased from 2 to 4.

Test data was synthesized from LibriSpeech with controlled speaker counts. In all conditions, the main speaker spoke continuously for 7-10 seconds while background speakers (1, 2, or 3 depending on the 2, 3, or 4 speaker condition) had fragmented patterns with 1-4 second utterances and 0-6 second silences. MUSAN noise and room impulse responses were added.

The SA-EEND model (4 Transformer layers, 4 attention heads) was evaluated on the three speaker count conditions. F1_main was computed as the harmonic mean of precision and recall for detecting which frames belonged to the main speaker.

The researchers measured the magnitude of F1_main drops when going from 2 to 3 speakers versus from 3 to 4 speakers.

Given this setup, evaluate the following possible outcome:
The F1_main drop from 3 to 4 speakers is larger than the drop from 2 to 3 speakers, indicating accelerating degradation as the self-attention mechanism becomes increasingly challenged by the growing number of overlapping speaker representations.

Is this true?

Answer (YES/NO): YES